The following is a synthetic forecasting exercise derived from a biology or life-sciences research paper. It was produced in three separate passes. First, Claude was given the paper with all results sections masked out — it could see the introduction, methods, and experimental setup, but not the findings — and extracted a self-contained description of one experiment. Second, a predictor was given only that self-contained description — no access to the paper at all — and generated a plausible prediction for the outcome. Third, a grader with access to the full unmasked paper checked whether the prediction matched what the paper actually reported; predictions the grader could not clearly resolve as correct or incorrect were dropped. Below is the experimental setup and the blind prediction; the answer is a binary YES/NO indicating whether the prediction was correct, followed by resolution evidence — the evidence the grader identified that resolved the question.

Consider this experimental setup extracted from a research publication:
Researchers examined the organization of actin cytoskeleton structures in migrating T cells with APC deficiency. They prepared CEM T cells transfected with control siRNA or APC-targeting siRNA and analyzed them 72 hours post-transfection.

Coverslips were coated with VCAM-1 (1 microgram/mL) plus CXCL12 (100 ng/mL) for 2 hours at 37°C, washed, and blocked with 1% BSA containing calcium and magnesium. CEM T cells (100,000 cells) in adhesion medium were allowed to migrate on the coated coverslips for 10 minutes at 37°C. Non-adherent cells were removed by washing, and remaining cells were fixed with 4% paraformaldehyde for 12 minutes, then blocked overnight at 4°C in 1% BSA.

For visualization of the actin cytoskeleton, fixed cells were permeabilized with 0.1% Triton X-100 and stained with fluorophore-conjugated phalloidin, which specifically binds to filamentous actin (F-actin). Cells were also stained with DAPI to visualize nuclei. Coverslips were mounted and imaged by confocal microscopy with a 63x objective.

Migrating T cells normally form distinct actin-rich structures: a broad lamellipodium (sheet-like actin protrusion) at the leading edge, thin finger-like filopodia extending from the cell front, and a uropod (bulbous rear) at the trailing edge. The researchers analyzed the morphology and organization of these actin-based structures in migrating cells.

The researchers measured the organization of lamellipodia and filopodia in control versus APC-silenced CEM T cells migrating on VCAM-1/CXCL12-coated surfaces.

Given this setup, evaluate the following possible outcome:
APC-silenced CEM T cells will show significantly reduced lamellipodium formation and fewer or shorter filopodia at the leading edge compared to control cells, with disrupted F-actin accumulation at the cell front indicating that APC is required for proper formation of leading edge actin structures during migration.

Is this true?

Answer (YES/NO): NO